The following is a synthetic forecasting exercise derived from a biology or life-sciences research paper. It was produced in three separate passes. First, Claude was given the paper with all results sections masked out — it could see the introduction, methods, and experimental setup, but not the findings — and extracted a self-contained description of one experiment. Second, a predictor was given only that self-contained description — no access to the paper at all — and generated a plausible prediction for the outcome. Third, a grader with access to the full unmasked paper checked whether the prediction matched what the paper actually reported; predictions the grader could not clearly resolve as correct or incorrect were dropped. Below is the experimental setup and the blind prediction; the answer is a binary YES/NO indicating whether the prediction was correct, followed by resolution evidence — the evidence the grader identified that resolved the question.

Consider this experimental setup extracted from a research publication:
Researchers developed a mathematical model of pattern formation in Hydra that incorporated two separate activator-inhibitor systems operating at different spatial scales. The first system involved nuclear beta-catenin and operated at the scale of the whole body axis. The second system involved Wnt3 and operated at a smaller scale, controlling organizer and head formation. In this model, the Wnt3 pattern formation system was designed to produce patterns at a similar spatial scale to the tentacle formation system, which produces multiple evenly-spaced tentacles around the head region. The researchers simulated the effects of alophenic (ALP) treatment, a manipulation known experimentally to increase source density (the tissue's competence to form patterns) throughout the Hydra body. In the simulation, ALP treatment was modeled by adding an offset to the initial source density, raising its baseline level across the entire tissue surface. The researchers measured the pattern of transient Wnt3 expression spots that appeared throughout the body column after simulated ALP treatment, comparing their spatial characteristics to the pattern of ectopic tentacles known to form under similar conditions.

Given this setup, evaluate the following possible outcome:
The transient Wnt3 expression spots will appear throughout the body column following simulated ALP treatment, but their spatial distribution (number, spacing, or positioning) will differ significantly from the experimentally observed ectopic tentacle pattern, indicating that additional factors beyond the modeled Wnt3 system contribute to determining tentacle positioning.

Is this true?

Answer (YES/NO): NO